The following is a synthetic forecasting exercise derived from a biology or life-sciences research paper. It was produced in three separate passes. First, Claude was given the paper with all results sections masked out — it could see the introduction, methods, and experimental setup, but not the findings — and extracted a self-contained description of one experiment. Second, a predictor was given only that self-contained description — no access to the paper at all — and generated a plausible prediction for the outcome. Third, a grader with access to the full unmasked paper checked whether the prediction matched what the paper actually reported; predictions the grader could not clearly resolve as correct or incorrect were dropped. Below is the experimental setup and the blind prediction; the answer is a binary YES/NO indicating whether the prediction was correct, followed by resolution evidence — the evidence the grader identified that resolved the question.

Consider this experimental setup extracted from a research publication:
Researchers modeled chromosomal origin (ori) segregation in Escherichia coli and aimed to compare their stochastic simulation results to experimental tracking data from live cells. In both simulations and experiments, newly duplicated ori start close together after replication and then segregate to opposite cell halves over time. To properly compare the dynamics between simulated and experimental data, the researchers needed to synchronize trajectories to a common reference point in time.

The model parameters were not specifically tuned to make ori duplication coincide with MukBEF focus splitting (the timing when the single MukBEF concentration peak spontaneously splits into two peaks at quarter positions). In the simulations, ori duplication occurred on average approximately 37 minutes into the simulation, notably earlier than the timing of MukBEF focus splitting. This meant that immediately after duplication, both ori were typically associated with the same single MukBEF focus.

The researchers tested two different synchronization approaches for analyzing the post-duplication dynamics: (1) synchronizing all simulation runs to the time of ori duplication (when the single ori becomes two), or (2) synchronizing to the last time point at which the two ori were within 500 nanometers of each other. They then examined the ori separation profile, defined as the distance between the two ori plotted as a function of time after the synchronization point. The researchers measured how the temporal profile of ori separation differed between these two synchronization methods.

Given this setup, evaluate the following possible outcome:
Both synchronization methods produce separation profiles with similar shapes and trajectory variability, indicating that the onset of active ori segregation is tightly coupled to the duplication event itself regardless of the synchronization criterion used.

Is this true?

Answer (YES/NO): NO